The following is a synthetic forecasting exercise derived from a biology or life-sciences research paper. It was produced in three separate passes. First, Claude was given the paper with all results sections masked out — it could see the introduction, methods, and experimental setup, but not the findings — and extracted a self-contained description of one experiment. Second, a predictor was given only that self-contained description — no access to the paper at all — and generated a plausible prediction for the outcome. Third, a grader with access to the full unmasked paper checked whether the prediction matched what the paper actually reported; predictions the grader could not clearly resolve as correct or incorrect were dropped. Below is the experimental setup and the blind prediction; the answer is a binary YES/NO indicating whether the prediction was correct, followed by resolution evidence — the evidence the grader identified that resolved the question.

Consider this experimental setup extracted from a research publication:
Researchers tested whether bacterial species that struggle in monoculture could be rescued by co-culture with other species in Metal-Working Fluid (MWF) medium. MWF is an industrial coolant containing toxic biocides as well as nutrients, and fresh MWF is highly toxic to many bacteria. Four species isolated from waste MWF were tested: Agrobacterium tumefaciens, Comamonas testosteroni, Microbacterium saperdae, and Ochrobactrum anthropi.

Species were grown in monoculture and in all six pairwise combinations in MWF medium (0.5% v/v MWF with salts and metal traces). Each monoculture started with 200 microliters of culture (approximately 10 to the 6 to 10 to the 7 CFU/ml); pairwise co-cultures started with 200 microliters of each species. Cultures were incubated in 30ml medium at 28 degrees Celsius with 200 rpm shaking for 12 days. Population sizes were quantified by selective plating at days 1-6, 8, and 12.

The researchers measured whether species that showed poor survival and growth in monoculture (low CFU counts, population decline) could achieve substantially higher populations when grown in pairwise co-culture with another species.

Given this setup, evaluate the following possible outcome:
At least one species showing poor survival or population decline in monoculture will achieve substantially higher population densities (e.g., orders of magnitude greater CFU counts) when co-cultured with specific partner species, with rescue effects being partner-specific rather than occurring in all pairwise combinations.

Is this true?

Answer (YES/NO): YES